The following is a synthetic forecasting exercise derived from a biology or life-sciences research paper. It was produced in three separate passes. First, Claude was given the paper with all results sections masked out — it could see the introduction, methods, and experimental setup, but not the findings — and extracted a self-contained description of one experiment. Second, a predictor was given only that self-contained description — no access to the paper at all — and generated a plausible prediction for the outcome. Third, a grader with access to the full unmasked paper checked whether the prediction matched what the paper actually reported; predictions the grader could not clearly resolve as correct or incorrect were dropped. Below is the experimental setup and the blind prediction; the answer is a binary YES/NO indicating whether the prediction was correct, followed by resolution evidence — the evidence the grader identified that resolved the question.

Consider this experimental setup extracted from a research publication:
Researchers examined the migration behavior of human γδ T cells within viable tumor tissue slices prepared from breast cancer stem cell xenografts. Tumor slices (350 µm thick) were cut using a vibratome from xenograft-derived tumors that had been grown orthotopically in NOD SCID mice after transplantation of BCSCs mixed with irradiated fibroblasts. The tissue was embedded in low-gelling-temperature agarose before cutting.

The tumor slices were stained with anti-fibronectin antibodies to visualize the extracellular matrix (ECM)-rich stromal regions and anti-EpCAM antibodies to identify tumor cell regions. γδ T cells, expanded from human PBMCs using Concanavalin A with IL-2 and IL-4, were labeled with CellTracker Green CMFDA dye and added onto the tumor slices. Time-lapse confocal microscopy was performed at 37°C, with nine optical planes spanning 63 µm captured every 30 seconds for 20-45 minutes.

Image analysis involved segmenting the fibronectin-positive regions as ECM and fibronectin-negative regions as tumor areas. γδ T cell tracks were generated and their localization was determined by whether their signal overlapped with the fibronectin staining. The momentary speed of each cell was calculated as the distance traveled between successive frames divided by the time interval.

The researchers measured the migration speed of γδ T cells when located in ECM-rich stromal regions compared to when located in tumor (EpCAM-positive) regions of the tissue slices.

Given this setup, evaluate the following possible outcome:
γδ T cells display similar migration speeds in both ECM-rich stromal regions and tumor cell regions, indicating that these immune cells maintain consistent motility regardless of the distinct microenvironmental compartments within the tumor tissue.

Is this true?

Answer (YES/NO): NO